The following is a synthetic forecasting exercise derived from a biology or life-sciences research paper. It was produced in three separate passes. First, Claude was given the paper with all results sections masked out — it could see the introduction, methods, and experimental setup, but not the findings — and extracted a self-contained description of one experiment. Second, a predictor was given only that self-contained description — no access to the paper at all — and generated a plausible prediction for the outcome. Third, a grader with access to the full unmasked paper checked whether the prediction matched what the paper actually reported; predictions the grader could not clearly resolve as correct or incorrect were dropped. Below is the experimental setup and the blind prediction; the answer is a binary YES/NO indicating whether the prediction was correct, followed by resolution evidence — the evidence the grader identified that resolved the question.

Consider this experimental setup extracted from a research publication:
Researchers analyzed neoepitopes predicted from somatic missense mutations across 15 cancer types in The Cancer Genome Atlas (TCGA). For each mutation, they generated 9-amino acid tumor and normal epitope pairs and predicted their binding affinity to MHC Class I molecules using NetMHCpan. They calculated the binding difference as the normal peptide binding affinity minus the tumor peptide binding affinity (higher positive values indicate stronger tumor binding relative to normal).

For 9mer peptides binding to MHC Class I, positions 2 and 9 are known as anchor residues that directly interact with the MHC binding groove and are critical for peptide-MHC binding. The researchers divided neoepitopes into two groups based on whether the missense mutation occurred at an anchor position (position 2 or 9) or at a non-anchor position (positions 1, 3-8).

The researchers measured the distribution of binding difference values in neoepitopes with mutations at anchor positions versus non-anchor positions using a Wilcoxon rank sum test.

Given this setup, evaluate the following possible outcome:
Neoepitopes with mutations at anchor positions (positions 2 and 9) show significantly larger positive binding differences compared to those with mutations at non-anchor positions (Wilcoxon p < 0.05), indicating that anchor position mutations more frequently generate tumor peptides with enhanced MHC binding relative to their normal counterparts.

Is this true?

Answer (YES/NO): YES